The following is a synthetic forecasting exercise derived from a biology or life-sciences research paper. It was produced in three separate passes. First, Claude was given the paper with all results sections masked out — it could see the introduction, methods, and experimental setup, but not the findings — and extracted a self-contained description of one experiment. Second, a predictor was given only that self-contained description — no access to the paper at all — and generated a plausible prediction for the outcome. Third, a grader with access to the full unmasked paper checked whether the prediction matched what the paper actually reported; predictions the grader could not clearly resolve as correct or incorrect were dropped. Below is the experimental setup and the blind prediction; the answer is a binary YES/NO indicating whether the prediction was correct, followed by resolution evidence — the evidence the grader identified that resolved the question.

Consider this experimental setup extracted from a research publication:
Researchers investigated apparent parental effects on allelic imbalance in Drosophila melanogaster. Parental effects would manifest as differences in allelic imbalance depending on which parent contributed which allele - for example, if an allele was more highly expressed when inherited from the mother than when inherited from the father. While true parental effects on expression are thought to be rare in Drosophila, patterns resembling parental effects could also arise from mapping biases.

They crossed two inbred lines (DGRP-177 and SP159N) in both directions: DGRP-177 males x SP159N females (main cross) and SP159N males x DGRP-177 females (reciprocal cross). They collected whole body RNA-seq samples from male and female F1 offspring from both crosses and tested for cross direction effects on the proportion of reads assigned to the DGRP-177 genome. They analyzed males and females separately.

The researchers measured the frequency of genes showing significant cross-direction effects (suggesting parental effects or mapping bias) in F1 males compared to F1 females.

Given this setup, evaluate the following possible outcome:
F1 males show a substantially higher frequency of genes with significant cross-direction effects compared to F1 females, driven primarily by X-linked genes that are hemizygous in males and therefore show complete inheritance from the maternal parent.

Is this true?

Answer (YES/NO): NO